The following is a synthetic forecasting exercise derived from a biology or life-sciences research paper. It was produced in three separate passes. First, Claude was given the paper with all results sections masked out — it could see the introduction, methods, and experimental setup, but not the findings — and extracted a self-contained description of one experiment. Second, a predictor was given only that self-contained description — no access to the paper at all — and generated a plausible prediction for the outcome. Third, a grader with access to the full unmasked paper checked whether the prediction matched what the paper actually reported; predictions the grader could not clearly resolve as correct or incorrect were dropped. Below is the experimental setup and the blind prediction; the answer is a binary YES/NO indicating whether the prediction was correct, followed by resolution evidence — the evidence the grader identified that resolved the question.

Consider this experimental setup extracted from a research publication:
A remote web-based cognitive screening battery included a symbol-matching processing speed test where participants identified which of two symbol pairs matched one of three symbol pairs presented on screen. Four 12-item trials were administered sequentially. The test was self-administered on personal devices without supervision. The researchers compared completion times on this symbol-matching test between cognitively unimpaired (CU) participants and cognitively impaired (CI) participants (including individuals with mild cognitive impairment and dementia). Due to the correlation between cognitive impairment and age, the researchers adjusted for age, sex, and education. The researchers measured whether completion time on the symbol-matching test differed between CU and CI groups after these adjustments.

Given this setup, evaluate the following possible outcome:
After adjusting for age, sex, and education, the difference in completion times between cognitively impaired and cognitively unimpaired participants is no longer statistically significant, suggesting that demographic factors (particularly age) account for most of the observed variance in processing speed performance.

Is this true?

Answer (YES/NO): NO